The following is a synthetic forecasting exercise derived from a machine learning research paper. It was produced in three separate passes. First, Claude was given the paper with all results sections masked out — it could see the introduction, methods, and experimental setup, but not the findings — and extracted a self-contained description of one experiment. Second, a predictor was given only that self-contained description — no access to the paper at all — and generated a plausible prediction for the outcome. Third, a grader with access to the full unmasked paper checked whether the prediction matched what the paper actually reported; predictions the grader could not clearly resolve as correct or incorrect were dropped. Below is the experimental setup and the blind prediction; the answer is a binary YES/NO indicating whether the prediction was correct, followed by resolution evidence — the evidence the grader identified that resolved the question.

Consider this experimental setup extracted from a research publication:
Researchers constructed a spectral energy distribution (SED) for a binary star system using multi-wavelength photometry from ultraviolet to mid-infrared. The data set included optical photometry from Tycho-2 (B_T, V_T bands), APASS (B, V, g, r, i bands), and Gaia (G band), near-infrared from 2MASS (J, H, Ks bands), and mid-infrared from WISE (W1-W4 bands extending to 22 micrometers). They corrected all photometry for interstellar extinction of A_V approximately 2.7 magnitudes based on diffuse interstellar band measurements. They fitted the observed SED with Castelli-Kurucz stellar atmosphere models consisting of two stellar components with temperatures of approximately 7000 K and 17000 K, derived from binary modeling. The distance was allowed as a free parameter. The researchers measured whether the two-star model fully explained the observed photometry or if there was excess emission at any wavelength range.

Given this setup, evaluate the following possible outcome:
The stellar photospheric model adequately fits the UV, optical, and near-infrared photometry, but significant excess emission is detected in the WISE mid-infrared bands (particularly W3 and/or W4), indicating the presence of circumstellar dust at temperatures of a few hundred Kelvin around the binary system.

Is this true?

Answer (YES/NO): NO